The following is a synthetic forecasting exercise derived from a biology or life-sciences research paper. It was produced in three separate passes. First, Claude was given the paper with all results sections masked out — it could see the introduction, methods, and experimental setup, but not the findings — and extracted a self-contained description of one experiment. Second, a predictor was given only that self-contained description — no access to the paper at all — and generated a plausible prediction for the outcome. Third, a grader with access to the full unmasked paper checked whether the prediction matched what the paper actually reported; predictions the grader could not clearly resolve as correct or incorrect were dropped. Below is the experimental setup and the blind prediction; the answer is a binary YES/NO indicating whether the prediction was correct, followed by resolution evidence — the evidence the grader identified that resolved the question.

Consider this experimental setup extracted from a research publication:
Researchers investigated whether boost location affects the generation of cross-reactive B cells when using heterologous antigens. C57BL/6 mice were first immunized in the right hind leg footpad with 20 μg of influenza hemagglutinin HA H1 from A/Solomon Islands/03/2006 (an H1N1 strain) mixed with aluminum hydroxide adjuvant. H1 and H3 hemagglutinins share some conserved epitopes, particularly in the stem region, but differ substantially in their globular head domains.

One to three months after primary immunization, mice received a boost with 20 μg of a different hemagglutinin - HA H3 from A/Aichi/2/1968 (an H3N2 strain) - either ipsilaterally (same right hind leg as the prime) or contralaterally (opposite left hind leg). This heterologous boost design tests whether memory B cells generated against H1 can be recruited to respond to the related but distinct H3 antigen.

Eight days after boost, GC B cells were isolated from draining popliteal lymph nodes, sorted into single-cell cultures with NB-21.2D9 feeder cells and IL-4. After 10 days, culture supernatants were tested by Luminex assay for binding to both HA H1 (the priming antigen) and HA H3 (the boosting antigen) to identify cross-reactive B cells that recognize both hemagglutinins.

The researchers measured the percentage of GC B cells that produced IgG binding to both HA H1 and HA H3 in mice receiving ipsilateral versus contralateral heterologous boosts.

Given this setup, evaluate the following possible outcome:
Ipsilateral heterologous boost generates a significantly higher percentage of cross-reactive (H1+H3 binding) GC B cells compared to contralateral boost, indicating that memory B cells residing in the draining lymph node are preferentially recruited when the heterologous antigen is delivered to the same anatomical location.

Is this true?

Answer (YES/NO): YES